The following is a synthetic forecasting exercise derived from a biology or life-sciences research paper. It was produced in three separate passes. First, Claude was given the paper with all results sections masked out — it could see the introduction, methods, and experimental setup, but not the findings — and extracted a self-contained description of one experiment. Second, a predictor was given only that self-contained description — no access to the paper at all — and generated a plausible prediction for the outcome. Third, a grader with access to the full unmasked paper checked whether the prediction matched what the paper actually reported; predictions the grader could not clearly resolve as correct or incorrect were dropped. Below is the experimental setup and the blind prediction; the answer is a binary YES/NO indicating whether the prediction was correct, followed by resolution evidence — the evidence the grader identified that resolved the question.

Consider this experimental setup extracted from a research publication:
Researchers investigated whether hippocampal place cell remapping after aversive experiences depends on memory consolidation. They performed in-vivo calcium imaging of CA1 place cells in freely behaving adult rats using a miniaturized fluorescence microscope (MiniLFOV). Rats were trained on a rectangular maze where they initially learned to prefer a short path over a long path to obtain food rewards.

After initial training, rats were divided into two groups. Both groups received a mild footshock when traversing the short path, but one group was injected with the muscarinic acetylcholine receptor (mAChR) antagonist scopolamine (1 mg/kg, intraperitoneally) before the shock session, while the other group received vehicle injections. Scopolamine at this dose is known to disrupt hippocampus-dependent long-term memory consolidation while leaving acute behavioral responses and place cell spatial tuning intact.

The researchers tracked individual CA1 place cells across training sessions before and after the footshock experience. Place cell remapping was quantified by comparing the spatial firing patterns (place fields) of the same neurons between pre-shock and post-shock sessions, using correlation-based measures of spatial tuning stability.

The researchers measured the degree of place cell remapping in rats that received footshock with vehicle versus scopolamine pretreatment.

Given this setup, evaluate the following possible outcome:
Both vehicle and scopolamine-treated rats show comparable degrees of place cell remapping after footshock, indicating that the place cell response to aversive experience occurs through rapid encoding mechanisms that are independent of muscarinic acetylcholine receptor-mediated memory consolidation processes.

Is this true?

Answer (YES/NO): NO